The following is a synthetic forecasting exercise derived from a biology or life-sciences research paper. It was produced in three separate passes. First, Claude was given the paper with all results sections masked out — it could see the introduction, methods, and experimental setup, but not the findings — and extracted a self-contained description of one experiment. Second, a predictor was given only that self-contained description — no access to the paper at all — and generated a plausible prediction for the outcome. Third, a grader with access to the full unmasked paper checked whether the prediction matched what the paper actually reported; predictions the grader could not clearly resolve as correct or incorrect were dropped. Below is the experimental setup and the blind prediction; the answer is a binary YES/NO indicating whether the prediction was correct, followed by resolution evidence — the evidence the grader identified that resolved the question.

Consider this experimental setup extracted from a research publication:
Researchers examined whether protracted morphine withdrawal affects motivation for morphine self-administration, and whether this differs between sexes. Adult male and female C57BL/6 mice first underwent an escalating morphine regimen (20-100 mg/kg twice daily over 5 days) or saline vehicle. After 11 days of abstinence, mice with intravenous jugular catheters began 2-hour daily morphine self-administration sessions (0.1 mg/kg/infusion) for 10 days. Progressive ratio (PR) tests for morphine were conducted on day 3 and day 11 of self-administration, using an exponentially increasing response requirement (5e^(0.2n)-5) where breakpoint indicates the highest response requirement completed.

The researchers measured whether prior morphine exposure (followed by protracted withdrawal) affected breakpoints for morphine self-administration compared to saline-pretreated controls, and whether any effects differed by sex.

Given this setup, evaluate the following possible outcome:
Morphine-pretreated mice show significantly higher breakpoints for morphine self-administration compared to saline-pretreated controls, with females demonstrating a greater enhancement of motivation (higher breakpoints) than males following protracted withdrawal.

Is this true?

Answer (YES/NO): NO